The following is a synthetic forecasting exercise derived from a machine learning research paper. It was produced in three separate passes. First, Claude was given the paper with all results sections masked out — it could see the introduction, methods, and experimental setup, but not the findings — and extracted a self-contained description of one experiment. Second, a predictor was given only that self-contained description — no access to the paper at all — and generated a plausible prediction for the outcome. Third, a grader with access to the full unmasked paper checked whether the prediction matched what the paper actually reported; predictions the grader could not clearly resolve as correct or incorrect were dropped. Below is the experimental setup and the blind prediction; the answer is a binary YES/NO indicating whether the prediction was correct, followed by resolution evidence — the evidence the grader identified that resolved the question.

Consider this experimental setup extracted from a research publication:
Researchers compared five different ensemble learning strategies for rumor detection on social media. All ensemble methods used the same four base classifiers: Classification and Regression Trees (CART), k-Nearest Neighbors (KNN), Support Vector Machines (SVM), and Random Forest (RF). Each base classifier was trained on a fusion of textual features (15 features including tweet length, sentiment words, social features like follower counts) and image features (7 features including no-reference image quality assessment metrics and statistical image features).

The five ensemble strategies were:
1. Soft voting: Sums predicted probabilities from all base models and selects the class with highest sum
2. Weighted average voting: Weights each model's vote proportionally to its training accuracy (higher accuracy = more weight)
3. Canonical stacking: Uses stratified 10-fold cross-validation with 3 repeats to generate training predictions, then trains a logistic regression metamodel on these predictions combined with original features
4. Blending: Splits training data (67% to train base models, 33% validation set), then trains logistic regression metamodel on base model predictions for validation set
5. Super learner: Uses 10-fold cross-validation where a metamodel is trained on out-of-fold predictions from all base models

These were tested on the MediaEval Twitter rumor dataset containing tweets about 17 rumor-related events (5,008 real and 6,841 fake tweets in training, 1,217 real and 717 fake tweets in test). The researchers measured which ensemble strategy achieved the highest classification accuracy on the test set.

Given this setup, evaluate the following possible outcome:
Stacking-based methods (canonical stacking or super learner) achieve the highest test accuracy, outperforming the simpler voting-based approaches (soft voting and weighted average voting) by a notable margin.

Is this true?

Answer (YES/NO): NO